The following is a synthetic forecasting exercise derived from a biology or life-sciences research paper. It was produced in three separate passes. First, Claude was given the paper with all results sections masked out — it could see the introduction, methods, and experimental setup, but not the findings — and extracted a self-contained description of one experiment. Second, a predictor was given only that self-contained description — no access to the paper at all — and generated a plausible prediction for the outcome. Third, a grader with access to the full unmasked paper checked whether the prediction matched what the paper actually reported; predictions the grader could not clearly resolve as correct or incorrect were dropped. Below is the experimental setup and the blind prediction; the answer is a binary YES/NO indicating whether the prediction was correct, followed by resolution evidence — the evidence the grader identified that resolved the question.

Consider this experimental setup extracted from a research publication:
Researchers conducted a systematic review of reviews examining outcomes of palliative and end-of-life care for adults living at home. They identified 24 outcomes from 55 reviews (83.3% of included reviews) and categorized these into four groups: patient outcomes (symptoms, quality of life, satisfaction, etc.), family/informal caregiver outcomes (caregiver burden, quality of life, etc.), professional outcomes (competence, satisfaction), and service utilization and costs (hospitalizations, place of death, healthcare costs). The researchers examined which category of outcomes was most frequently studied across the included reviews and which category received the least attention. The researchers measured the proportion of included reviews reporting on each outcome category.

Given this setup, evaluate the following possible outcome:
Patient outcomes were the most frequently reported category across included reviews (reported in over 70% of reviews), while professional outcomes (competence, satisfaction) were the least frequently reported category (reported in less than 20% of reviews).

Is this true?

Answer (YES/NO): NO